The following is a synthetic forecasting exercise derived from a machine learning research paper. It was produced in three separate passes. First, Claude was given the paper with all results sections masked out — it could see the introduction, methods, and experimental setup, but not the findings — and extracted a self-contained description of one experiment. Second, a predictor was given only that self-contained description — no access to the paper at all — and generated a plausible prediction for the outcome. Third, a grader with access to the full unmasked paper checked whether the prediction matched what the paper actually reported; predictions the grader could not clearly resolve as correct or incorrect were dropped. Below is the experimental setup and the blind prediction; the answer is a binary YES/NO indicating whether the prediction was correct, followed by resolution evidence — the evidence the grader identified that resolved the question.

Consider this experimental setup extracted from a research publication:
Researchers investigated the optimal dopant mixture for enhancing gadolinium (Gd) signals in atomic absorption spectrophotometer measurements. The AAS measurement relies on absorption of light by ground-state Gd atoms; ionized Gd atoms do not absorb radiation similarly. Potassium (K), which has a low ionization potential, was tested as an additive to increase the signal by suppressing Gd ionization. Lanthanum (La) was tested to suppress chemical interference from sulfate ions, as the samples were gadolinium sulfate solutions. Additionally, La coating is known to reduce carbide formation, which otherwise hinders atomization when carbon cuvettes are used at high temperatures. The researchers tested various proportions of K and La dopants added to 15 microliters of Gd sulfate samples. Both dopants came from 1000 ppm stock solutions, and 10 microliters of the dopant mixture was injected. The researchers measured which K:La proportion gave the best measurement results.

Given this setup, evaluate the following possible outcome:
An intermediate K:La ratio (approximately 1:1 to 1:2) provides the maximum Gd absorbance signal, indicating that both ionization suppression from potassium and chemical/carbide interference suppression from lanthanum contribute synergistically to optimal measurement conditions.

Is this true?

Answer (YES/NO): NO